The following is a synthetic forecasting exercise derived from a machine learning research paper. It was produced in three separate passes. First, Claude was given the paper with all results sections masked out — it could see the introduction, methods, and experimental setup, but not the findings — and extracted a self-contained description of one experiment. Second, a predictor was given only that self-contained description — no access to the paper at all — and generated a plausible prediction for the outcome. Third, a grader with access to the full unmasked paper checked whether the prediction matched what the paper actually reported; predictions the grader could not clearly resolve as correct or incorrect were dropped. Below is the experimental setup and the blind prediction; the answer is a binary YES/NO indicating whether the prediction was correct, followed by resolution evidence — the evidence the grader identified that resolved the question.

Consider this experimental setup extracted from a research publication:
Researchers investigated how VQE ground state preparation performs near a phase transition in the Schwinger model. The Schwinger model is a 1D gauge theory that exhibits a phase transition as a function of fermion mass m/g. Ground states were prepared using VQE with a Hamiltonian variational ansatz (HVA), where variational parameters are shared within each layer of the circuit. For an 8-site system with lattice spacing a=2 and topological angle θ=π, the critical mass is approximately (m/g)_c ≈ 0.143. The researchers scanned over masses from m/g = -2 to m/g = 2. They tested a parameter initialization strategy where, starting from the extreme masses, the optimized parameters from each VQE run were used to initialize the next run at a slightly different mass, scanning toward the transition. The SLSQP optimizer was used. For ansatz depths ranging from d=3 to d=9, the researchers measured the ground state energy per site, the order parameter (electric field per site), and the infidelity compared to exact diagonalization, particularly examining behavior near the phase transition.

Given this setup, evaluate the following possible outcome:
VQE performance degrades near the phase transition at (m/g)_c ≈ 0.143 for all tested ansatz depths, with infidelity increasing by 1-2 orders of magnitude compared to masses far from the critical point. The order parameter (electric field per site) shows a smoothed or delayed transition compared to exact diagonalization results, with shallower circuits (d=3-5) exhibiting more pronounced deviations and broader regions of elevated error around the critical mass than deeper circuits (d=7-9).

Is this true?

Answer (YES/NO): NO